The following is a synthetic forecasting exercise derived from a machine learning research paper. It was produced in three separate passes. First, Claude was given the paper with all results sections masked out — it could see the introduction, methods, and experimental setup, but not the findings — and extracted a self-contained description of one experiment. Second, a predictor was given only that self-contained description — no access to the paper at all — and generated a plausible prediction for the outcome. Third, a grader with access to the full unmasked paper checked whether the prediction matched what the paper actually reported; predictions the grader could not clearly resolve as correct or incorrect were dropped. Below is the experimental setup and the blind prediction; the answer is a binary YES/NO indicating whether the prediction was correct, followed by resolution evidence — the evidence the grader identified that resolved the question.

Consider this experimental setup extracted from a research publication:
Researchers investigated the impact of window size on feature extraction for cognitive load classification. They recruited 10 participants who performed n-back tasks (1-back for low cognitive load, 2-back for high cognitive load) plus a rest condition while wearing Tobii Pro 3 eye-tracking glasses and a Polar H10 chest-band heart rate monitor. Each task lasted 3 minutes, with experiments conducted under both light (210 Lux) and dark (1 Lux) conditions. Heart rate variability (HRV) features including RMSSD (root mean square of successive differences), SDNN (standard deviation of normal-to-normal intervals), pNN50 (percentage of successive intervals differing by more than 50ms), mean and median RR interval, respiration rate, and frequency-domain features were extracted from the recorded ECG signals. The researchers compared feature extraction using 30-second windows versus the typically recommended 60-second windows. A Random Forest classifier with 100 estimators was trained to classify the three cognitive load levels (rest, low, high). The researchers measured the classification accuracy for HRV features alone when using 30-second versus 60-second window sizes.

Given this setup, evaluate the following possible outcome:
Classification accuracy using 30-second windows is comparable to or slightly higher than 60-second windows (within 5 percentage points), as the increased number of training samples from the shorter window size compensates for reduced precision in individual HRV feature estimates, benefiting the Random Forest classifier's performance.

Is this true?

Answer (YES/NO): NO